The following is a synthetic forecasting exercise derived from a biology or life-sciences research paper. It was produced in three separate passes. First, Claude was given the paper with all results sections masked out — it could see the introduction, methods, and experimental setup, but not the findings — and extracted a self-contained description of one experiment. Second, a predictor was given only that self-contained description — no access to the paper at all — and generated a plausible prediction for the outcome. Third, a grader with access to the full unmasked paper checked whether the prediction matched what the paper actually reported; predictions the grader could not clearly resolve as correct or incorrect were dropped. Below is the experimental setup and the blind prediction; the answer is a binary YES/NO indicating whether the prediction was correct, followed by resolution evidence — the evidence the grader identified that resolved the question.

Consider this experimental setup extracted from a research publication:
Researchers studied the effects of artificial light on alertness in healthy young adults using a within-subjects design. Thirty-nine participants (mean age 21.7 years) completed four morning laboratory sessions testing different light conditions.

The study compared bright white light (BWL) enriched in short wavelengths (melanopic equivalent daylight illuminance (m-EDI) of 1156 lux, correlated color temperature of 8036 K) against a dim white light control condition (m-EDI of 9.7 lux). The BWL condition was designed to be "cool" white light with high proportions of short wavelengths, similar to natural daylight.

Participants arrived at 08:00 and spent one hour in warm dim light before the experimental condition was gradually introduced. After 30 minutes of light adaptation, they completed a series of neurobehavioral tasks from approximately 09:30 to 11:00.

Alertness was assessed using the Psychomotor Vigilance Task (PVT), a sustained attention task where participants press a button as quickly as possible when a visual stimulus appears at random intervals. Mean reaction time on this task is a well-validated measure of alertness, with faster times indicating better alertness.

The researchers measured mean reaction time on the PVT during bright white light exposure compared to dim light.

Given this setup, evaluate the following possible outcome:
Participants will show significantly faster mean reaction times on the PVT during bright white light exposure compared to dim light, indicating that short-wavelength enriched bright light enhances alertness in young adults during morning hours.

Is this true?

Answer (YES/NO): NO